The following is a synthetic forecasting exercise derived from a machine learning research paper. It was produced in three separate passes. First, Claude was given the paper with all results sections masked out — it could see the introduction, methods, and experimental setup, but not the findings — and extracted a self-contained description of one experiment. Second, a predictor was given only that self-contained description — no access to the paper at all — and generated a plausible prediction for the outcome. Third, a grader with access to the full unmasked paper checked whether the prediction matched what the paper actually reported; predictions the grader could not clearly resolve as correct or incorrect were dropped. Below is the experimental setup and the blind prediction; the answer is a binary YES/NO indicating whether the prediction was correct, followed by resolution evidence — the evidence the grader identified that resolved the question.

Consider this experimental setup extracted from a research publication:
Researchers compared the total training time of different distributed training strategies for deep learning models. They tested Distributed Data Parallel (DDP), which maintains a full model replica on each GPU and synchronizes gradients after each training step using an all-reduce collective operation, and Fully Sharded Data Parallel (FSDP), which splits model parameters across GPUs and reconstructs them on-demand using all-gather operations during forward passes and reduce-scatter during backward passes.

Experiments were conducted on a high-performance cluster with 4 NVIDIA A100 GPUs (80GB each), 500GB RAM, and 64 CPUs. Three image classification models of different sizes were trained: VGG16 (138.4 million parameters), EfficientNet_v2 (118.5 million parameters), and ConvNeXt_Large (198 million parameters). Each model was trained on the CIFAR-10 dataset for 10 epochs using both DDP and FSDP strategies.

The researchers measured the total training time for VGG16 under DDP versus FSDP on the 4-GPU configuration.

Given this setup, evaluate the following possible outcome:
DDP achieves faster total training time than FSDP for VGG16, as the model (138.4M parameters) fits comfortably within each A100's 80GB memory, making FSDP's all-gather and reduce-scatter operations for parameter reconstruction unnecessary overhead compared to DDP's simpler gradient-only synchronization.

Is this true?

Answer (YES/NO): YES